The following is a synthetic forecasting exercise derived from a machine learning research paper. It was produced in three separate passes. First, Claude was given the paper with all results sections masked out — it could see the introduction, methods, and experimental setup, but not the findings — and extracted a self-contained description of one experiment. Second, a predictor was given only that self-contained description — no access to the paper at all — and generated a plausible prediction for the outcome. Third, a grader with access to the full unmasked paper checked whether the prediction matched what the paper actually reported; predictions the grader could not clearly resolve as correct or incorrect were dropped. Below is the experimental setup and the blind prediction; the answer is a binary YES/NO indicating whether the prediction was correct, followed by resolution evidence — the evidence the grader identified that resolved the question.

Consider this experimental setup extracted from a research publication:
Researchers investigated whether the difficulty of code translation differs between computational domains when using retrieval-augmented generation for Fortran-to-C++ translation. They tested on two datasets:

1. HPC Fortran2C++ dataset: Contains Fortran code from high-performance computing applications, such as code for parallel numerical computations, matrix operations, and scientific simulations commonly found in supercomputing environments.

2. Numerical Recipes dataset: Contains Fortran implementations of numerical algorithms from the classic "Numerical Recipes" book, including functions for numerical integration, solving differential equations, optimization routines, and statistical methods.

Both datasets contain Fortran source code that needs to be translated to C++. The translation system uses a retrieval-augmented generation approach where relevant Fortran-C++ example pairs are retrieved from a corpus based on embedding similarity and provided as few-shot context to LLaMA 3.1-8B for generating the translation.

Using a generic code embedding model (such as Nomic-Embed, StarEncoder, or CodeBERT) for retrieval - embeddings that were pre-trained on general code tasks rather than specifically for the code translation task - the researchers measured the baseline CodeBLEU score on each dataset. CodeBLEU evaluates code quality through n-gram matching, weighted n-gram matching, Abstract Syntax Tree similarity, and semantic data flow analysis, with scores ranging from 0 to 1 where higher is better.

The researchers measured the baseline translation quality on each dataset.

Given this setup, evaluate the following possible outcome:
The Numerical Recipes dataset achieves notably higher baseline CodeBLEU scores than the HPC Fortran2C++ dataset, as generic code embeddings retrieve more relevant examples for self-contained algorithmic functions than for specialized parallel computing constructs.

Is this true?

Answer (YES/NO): NO